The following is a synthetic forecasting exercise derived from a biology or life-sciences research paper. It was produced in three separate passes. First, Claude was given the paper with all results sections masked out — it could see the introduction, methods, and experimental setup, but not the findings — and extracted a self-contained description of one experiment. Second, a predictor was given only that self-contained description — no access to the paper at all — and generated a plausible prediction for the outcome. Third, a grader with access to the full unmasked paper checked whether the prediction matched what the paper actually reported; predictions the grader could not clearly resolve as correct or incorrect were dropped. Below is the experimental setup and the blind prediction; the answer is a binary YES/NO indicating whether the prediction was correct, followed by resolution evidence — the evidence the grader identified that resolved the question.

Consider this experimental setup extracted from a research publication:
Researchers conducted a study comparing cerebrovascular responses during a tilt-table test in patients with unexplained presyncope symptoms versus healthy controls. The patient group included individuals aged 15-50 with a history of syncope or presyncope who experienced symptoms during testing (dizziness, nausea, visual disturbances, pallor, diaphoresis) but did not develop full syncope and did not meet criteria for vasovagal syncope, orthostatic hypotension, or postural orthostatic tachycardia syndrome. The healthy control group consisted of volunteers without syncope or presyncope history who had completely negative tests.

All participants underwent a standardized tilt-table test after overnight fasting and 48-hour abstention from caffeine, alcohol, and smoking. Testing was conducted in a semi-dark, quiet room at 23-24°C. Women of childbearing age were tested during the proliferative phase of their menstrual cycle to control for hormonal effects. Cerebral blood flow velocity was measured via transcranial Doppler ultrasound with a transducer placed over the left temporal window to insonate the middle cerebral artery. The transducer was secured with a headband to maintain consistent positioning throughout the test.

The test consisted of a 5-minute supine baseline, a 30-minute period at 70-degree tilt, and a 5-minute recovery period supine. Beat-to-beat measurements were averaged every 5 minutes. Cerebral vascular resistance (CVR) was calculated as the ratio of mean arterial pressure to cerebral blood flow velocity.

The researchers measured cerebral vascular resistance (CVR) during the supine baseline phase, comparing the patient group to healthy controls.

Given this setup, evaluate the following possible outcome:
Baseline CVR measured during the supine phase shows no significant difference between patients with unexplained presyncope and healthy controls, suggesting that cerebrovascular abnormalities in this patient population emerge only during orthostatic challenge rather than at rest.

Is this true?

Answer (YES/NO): NO